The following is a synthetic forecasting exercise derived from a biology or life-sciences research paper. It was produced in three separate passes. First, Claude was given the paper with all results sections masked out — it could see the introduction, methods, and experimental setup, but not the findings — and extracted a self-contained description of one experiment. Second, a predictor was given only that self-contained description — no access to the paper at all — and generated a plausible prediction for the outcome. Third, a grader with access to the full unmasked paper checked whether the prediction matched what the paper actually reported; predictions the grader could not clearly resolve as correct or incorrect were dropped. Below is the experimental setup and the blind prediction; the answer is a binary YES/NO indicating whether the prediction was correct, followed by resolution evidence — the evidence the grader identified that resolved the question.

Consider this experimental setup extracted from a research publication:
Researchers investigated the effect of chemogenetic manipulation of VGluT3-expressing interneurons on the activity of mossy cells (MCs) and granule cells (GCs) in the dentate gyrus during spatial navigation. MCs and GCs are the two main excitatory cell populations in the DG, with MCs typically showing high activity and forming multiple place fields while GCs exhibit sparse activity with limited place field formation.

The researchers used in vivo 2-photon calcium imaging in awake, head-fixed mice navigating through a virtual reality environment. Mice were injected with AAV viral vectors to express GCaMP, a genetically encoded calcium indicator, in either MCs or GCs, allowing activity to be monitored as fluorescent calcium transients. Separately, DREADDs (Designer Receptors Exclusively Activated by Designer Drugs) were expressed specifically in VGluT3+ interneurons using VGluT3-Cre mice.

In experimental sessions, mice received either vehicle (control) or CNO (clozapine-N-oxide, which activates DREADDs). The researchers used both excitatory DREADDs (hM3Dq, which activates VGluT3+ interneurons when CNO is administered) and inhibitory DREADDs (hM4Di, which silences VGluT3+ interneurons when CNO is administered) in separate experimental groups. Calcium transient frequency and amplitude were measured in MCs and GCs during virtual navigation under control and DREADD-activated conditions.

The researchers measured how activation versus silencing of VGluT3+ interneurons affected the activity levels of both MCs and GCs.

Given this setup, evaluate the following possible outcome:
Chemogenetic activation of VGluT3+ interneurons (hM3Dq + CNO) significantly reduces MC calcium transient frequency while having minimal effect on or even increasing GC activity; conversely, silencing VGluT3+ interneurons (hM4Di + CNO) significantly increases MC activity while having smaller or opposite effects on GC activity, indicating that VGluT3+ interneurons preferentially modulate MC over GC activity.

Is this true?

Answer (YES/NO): YES